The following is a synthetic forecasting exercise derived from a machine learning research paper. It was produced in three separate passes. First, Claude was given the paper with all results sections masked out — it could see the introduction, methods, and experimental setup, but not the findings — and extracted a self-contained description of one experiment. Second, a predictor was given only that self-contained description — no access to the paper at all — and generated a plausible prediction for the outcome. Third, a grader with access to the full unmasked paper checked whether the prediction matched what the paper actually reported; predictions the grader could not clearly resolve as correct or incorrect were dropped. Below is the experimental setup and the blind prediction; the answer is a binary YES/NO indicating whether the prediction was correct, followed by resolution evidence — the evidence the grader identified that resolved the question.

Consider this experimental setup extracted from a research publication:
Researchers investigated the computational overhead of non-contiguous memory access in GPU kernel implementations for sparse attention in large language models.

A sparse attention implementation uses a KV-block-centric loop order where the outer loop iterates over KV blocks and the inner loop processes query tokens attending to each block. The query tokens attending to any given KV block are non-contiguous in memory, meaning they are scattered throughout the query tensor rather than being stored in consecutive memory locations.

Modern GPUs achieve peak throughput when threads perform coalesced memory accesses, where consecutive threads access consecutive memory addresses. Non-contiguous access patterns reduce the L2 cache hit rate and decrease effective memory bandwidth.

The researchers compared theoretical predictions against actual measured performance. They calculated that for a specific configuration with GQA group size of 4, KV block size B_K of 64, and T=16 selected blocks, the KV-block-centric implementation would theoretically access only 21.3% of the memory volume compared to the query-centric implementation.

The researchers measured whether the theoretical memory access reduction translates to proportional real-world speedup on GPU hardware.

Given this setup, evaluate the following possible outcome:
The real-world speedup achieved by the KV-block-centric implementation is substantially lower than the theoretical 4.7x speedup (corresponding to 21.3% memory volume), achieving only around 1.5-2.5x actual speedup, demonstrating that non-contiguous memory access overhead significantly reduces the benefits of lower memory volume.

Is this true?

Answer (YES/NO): YES